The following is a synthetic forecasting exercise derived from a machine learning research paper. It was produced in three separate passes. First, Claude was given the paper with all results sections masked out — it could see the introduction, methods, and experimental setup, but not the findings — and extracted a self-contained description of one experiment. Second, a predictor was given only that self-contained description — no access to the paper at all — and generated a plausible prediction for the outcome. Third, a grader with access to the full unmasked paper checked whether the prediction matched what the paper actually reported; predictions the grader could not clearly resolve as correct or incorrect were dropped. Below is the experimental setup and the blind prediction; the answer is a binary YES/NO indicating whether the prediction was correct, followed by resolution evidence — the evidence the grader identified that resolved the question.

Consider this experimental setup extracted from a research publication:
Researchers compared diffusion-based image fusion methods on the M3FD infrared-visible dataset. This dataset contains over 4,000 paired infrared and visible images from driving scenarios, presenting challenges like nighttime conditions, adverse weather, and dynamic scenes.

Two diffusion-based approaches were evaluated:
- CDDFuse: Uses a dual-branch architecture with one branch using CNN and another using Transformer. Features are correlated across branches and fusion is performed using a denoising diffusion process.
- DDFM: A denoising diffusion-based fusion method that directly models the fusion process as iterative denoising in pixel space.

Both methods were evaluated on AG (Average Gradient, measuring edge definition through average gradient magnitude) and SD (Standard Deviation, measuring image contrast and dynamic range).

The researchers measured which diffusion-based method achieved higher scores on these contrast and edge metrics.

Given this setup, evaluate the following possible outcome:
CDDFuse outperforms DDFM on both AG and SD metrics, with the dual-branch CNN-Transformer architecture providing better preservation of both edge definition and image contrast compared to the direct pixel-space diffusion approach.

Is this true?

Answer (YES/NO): YES